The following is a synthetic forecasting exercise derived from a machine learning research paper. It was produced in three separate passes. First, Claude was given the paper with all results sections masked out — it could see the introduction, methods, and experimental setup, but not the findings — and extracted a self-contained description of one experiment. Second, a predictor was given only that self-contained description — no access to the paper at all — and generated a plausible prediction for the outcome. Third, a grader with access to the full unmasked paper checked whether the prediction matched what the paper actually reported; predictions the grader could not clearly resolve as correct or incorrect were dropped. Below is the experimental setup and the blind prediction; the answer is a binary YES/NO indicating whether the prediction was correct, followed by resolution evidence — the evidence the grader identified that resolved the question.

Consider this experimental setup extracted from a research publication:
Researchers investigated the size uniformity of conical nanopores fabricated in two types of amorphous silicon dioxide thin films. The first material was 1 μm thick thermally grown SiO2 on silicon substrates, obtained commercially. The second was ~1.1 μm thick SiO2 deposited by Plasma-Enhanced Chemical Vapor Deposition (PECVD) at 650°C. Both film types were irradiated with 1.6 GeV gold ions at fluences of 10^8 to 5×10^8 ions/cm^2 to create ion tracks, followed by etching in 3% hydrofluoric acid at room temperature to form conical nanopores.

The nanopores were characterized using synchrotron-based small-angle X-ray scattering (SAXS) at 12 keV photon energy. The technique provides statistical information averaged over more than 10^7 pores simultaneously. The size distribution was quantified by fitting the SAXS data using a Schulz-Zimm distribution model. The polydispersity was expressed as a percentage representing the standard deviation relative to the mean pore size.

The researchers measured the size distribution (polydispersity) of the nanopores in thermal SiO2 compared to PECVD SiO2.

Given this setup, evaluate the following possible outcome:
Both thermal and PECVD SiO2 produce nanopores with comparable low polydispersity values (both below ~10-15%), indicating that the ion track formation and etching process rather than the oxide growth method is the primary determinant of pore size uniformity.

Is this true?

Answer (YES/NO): NO